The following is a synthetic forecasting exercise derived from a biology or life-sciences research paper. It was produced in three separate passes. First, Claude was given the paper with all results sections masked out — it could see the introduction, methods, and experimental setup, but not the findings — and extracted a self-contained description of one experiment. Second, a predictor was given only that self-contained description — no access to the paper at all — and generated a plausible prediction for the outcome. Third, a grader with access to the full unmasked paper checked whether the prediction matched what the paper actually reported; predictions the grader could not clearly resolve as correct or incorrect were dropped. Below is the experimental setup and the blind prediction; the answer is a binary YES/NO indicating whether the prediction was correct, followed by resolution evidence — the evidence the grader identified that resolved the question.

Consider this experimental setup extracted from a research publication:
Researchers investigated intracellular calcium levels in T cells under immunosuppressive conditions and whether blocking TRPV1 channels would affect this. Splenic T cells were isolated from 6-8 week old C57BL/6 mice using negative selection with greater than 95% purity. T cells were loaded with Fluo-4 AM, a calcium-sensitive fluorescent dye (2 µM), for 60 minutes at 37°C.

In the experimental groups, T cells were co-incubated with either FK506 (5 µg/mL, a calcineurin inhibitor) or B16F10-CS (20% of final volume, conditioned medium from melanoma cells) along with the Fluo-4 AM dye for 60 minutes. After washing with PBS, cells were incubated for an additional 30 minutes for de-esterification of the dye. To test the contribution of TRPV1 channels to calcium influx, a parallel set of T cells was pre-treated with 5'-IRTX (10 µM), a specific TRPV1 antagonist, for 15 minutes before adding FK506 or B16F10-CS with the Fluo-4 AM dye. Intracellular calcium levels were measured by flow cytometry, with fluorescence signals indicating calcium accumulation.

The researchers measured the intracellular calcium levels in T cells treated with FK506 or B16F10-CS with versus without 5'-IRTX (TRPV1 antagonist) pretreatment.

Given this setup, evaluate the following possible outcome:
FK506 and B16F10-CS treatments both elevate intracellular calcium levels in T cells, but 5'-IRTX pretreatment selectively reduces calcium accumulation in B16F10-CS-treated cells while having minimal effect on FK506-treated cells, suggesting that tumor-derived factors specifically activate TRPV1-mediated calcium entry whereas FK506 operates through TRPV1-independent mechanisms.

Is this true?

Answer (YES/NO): NO